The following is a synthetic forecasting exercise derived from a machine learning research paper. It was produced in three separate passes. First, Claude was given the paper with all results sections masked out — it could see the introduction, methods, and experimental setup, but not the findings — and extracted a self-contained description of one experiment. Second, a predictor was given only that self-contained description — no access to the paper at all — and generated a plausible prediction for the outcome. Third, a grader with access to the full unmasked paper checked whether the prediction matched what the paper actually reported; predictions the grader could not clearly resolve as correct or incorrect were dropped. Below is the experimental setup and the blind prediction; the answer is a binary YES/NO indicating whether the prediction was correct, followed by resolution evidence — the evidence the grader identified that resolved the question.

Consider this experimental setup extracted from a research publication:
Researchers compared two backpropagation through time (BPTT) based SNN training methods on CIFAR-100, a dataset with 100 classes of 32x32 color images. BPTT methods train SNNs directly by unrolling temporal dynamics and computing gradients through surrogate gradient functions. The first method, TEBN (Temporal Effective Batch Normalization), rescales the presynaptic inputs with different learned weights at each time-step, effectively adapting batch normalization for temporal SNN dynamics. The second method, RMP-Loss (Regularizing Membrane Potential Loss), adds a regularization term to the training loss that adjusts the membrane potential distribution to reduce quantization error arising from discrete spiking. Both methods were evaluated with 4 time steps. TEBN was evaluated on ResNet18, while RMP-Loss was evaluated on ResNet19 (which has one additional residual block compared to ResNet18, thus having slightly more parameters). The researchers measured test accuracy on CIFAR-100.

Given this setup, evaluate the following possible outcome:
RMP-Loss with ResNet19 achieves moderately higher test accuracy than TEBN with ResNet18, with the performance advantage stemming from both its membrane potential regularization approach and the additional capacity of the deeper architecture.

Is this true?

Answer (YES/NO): NO